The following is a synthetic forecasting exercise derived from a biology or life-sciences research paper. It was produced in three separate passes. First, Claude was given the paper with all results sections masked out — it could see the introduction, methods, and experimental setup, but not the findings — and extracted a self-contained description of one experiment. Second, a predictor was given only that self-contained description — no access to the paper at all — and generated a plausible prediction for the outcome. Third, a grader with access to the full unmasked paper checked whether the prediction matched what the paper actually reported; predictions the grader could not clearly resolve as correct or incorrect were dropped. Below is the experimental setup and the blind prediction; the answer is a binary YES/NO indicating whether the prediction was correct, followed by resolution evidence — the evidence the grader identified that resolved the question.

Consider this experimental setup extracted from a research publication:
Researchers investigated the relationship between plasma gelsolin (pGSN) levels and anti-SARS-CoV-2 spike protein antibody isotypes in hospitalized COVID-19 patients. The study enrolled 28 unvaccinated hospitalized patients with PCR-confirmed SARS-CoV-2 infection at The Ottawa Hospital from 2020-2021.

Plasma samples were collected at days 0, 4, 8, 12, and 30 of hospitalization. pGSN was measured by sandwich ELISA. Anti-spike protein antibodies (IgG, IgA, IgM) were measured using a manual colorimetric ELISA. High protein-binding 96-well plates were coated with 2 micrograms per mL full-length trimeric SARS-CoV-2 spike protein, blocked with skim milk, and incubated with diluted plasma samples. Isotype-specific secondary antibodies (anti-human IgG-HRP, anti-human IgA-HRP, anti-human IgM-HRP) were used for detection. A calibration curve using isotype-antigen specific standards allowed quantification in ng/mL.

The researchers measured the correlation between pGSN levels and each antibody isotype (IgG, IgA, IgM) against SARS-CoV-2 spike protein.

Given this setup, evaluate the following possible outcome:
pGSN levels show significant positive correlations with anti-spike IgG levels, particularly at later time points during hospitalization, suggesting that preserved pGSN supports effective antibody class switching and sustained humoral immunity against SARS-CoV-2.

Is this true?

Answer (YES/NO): NO